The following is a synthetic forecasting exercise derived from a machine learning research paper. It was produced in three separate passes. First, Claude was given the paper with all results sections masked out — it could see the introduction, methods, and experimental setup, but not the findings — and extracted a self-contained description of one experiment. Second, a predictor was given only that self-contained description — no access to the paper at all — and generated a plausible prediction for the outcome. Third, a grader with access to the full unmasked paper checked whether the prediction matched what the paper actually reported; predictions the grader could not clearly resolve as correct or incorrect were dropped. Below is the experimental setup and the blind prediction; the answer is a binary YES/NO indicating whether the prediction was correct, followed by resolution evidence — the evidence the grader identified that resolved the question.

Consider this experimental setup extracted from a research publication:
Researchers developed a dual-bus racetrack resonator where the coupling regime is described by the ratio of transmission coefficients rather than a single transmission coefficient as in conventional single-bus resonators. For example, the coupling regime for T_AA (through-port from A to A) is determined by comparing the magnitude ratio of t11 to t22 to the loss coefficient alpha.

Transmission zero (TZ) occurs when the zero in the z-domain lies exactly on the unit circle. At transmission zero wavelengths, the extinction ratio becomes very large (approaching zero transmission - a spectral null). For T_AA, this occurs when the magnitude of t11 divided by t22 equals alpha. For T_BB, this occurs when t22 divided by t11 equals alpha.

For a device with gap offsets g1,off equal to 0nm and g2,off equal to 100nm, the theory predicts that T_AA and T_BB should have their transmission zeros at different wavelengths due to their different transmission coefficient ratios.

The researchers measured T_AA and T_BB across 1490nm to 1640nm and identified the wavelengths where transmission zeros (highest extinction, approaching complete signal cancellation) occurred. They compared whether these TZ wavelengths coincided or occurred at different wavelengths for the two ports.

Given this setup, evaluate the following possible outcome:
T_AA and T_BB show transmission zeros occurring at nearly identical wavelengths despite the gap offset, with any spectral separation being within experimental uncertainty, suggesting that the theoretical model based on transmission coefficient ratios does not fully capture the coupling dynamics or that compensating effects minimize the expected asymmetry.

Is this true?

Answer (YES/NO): NO